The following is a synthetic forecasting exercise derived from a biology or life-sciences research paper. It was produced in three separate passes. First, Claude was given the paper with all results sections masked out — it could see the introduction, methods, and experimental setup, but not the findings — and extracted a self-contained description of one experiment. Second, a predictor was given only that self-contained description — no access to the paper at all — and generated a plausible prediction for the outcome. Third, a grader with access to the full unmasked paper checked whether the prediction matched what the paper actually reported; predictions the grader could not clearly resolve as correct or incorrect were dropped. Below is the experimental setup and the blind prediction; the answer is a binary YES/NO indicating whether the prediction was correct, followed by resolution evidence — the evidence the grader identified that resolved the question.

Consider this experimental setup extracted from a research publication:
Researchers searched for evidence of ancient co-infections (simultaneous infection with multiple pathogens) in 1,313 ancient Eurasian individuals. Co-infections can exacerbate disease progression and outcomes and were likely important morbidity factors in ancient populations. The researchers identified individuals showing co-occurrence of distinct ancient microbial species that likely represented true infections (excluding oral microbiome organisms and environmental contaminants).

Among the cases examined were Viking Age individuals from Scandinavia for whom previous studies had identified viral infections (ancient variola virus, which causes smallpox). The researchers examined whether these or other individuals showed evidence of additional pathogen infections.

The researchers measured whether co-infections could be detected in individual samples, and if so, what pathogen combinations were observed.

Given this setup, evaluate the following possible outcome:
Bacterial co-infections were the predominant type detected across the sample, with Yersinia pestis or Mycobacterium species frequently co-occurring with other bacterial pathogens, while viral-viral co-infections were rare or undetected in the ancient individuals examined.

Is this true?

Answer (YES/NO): NO